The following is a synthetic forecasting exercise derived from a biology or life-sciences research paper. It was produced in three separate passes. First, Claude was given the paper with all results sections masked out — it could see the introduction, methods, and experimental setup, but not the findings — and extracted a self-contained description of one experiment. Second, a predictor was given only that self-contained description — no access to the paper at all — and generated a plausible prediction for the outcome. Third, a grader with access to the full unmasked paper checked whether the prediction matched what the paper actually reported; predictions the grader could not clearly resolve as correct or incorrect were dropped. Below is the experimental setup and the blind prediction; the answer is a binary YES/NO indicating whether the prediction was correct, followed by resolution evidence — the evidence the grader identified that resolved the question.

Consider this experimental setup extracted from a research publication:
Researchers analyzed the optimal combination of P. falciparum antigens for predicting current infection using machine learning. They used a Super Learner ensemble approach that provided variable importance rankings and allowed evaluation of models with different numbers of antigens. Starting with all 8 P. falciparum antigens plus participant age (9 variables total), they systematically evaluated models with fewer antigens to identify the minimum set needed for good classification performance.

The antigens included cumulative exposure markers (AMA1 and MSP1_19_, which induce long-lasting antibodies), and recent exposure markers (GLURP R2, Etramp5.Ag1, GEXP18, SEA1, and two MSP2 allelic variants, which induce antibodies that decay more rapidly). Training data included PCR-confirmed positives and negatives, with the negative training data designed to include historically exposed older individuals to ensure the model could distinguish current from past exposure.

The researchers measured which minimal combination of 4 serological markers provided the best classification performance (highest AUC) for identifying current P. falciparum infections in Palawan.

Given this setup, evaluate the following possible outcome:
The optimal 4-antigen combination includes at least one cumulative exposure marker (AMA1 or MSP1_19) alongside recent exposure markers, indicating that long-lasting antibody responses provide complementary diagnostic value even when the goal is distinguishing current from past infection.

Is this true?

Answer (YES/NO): YES